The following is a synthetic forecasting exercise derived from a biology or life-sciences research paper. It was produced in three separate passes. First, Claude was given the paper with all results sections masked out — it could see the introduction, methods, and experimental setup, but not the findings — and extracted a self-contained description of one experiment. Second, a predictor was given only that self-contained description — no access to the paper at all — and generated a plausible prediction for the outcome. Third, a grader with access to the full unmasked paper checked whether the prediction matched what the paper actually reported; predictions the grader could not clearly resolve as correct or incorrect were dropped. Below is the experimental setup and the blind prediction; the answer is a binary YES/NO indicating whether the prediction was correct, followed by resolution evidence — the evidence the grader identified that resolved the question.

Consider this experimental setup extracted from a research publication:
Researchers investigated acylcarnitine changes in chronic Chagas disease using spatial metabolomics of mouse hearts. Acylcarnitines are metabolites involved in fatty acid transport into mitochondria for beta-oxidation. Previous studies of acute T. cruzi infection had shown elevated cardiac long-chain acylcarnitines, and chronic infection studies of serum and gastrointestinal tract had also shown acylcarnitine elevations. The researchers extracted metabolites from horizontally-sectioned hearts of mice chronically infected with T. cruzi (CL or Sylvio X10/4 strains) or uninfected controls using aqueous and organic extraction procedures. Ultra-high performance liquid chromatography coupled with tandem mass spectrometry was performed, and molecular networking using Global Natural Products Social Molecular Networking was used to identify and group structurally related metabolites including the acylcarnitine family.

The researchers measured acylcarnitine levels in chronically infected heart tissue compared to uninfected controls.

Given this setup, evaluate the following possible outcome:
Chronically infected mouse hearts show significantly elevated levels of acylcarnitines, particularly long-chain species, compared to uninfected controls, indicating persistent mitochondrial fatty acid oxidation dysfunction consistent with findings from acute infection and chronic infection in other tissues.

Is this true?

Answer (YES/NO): NO